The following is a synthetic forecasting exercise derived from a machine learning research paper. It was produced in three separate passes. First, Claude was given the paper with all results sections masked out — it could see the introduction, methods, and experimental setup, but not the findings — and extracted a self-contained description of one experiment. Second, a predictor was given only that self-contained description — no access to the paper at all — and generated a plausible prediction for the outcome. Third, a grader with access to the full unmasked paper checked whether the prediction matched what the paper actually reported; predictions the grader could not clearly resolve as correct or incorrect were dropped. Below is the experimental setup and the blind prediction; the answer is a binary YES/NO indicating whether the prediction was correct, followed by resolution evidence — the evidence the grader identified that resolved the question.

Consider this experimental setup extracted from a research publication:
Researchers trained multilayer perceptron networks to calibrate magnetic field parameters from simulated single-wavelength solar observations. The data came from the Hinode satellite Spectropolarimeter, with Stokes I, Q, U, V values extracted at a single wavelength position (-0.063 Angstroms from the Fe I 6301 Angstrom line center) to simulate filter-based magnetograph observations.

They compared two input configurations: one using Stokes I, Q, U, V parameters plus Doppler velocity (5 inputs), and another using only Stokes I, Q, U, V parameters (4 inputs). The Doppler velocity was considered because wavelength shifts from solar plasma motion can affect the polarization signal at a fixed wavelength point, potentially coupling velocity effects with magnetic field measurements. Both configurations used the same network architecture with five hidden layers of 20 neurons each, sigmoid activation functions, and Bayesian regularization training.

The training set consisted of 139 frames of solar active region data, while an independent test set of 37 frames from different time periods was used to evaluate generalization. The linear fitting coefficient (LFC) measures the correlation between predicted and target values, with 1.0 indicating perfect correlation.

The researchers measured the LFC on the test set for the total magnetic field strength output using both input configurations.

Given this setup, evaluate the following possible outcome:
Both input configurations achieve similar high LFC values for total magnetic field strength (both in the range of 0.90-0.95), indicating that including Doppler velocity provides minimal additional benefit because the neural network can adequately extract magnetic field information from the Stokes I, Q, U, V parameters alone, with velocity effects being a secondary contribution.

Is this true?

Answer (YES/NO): YES